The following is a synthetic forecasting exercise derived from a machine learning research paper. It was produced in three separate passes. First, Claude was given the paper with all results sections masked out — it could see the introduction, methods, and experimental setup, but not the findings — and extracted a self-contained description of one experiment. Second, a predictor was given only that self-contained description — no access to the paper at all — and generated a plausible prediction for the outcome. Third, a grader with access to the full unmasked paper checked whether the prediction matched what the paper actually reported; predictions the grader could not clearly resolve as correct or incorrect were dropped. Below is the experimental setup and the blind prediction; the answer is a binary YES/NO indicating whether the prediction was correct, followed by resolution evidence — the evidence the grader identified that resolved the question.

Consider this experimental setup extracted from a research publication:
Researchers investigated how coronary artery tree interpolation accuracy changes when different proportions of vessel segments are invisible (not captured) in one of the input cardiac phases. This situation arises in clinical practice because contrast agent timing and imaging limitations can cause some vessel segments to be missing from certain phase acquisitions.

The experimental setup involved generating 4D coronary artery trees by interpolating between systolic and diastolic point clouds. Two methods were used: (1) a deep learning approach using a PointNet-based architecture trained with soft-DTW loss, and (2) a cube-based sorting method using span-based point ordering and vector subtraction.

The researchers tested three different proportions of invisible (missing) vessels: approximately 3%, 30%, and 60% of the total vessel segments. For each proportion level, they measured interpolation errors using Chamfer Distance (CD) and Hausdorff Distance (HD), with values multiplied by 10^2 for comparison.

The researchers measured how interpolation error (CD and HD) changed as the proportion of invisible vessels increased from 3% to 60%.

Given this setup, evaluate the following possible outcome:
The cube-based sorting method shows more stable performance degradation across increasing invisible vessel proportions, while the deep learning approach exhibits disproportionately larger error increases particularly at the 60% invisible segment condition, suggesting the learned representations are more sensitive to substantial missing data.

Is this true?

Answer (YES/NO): NO